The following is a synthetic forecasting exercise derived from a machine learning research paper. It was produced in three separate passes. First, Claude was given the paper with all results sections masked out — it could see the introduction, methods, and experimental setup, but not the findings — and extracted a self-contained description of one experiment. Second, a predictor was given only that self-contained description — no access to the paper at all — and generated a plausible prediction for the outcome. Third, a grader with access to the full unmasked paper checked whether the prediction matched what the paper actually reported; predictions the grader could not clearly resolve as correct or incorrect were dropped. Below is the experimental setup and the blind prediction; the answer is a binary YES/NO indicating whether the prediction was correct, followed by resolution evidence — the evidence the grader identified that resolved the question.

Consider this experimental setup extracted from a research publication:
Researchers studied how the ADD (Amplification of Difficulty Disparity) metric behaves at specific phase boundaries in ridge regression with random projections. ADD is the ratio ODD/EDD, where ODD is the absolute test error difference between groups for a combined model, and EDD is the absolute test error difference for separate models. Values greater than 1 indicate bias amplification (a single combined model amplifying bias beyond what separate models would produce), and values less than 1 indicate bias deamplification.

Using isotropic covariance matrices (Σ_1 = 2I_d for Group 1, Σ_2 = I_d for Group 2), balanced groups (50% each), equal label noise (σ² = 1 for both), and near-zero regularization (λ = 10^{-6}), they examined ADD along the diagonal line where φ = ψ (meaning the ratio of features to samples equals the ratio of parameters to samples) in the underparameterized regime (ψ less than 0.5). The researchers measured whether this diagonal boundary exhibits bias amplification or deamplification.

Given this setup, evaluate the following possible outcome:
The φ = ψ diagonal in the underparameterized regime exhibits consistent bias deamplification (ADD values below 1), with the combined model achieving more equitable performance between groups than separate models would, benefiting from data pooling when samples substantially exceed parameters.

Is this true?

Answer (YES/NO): YES